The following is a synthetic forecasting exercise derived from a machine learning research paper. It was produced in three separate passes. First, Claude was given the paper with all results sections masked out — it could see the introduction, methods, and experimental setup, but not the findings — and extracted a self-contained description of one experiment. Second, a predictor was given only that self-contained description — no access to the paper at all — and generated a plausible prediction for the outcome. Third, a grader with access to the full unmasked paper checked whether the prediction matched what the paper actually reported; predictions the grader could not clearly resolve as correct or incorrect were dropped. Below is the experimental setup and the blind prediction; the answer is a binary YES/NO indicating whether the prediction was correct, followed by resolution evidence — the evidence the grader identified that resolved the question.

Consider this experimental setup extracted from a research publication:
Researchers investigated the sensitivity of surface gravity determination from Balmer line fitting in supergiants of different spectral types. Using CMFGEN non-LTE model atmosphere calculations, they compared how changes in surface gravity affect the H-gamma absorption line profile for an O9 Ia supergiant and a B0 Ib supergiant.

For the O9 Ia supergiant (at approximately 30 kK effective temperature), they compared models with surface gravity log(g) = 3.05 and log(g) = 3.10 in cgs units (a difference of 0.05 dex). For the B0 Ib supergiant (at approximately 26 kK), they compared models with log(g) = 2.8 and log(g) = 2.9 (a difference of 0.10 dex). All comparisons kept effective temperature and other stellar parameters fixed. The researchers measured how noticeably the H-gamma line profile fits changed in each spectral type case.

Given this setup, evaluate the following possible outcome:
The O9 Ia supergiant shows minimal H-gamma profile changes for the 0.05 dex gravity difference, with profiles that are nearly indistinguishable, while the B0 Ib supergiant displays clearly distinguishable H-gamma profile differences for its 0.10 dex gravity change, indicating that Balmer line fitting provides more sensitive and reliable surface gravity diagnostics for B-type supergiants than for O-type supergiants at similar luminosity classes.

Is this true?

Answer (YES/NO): NO